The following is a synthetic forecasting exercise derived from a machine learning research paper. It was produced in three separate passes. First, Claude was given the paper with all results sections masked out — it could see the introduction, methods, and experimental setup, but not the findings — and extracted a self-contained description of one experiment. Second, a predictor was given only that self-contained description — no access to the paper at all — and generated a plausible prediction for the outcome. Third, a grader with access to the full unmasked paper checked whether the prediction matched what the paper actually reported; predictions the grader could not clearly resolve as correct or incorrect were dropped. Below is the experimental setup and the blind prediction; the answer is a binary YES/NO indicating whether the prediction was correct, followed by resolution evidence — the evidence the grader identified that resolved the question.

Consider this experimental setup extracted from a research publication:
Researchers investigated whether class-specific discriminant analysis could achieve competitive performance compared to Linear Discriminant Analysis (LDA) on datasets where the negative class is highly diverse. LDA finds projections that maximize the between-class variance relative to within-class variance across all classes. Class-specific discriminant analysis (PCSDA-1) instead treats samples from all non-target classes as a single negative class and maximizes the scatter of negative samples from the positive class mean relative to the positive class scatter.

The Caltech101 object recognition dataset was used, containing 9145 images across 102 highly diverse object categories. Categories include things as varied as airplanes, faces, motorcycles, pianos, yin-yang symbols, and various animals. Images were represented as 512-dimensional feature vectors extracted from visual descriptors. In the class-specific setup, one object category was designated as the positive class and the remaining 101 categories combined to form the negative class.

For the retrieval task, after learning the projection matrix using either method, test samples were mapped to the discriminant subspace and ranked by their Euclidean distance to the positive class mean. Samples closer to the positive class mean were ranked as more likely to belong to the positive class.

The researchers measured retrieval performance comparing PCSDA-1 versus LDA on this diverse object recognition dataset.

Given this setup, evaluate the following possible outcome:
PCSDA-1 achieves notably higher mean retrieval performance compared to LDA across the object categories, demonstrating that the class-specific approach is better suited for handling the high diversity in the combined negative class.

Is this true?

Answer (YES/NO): NO